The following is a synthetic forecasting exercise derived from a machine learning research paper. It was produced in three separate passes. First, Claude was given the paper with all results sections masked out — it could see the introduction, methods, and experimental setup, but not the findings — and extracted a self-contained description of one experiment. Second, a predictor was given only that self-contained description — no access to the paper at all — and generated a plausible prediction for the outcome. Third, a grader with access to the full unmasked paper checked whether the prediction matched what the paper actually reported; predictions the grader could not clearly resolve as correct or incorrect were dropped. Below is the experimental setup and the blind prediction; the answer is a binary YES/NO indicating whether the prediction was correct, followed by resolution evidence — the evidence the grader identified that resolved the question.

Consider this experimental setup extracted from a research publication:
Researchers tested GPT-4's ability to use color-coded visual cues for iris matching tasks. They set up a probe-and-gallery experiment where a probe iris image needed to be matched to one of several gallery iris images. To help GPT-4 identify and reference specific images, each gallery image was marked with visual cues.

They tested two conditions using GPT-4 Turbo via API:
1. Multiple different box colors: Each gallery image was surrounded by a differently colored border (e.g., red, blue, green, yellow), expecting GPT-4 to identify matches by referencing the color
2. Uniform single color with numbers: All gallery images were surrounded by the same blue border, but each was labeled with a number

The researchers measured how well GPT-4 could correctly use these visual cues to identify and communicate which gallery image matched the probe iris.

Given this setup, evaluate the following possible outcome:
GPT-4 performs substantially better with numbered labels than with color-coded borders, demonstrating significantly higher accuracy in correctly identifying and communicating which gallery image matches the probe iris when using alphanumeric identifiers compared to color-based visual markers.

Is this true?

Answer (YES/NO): YES